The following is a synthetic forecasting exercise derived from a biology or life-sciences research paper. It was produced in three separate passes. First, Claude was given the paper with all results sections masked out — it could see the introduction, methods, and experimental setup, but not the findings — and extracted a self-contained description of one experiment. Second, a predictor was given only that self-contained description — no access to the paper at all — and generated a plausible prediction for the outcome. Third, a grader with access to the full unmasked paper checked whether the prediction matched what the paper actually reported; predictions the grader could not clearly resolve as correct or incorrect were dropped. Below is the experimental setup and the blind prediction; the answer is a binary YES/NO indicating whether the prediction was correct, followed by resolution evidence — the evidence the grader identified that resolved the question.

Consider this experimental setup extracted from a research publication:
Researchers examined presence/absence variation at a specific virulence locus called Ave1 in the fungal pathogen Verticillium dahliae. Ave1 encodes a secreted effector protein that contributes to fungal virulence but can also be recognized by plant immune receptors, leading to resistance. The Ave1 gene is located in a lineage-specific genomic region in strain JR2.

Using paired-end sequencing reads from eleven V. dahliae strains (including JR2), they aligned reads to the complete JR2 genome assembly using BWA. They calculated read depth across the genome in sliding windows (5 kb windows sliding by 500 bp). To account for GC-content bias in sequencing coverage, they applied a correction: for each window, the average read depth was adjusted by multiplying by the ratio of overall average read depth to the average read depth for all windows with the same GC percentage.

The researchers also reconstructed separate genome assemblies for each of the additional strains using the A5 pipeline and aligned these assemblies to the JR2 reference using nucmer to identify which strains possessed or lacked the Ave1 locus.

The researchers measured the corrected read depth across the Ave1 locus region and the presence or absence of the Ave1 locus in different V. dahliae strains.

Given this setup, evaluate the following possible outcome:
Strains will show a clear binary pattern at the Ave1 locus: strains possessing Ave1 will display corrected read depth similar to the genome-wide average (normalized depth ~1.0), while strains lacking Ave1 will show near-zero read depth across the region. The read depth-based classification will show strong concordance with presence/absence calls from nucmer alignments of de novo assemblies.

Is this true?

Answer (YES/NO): YES